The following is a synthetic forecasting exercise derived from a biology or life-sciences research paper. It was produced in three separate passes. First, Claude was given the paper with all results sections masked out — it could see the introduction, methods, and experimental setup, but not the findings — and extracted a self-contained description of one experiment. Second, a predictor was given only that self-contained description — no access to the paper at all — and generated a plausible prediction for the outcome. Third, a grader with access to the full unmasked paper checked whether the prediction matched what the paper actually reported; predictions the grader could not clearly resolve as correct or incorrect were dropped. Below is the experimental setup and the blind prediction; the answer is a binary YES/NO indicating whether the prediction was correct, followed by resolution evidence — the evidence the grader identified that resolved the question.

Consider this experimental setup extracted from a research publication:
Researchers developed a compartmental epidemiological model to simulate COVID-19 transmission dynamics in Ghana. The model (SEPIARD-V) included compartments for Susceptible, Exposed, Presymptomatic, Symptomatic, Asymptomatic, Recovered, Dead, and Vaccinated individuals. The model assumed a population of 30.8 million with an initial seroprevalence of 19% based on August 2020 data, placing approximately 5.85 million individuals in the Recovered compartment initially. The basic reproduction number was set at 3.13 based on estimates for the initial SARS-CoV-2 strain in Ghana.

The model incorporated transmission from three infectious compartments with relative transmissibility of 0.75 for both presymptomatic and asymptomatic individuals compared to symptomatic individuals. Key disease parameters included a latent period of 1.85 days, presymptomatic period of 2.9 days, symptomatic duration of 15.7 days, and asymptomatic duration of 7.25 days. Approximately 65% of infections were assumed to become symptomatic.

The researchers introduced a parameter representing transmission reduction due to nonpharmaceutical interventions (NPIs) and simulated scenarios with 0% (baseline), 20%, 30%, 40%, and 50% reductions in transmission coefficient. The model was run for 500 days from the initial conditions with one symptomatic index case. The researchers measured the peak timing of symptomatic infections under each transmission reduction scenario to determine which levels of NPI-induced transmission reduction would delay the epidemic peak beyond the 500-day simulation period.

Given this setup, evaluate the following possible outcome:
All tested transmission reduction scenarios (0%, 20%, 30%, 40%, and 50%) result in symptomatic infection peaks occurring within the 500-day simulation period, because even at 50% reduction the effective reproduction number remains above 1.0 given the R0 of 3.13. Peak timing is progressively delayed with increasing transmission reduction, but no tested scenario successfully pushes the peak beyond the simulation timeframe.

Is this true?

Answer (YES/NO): NO